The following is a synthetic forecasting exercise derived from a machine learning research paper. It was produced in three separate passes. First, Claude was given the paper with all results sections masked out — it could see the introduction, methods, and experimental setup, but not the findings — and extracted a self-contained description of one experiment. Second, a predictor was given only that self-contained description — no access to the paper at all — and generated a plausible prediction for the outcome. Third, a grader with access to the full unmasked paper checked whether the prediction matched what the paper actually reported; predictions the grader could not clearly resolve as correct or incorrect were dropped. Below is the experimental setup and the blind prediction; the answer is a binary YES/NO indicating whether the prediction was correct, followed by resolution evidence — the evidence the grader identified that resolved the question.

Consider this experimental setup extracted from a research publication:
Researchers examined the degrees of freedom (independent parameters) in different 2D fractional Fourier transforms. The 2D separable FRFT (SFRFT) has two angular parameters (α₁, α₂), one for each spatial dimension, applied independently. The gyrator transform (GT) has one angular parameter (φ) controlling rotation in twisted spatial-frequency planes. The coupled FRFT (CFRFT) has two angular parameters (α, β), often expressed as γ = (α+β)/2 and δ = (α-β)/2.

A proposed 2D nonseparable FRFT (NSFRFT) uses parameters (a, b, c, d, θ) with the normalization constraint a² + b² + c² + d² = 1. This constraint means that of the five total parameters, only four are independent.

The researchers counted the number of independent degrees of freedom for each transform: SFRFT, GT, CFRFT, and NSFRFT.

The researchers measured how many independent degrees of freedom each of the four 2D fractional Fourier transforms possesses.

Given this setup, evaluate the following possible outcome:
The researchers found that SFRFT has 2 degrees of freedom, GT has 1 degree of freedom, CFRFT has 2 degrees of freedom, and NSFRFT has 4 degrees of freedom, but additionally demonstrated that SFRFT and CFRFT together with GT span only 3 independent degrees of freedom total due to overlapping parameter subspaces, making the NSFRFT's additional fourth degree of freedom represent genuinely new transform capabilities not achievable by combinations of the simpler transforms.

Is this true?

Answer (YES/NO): NO